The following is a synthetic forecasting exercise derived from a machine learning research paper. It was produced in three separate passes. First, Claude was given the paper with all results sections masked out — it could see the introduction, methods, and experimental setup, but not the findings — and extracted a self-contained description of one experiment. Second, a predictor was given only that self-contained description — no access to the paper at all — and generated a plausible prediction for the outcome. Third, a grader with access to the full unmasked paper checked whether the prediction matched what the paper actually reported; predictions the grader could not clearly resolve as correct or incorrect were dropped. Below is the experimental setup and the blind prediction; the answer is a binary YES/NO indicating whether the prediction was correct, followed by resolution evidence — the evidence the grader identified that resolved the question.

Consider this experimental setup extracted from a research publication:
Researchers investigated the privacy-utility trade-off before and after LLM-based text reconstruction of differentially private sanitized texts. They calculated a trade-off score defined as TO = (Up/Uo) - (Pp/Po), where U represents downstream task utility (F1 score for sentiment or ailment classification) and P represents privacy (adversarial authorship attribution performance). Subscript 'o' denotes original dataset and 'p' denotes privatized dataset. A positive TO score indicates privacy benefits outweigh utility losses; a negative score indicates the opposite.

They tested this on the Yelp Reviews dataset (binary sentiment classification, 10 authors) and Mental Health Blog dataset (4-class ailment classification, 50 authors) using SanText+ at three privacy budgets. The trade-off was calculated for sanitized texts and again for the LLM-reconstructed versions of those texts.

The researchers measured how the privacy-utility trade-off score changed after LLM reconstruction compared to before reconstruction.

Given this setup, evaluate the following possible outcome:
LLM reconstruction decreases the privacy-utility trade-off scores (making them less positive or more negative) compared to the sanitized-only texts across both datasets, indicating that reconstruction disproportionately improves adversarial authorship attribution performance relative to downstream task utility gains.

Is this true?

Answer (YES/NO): NO